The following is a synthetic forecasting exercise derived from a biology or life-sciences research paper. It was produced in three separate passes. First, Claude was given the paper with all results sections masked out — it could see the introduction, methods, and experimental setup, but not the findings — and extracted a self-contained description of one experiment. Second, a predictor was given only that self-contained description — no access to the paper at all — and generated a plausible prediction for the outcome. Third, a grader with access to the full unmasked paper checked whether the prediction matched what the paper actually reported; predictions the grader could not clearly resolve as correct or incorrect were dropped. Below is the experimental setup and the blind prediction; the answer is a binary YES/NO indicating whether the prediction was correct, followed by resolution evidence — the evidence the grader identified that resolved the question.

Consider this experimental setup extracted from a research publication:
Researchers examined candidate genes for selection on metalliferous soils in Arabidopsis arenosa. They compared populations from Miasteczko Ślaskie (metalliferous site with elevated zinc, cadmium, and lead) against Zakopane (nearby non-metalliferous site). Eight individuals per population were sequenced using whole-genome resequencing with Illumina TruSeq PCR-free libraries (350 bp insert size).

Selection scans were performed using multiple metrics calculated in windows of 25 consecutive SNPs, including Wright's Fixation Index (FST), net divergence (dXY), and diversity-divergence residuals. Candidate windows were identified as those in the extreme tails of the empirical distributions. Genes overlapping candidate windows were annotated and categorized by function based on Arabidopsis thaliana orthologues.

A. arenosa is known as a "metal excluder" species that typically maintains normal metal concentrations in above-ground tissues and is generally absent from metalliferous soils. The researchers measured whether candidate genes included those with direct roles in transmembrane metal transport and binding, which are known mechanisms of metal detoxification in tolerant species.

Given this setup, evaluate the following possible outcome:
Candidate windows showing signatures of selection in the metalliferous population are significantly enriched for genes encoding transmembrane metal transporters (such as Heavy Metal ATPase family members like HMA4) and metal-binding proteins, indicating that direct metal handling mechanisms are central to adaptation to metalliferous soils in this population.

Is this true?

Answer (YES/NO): NO